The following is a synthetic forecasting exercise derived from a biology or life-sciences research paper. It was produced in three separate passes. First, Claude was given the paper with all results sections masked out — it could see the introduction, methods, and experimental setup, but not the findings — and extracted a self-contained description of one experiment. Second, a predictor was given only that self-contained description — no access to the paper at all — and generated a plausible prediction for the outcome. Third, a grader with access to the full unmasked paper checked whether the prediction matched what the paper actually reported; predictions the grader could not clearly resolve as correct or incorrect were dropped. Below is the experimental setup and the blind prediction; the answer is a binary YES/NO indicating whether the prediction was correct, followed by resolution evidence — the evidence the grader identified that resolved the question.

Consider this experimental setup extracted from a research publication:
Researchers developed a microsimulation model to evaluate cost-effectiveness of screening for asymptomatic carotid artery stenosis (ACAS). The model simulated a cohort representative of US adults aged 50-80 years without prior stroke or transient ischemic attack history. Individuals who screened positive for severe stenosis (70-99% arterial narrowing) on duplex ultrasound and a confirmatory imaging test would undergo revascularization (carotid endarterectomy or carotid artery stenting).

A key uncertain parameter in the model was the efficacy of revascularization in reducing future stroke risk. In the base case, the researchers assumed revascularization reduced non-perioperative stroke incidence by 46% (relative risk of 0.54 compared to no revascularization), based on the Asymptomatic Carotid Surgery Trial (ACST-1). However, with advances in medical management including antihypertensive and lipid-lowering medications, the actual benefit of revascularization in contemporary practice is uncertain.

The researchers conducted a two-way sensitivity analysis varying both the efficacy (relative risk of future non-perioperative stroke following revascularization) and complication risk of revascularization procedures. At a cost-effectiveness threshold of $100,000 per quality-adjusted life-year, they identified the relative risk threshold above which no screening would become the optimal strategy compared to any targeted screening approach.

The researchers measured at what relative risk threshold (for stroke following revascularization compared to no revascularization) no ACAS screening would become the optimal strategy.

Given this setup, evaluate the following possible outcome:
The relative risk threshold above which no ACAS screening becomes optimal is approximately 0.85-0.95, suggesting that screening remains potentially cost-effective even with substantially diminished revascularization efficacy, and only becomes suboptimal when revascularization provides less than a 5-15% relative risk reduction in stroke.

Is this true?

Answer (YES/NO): NO